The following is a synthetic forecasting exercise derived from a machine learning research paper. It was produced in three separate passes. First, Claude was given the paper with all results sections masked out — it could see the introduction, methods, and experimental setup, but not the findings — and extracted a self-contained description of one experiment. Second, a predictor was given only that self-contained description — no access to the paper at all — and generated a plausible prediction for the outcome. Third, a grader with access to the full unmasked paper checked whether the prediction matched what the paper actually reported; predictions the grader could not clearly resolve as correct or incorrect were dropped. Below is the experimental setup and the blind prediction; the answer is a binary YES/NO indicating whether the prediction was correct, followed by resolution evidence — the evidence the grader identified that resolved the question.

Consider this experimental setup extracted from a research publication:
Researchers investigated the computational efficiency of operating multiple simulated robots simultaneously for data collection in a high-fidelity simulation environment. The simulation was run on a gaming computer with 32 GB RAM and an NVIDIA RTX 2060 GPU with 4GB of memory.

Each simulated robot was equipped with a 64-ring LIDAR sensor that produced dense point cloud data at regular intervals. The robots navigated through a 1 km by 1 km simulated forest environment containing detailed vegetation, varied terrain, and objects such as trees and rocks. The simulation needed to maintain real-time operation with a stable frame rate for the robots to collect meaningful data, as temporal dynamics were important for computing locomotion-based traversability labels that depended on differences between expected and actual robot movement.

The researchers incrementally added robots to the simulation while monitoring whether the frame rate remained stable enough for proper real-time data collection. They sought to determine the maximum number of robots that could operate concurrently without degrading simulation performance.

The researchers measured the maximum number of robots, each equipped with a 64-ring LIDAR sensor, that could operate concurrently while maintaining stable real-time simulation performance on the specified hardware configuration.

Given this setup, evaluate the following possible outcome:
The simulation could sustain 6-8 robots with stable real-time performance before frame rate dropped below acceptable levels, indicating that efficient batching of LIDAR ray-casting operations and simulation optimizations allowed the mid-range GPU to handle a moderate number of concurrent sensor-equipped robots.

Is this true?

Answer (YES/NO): NO